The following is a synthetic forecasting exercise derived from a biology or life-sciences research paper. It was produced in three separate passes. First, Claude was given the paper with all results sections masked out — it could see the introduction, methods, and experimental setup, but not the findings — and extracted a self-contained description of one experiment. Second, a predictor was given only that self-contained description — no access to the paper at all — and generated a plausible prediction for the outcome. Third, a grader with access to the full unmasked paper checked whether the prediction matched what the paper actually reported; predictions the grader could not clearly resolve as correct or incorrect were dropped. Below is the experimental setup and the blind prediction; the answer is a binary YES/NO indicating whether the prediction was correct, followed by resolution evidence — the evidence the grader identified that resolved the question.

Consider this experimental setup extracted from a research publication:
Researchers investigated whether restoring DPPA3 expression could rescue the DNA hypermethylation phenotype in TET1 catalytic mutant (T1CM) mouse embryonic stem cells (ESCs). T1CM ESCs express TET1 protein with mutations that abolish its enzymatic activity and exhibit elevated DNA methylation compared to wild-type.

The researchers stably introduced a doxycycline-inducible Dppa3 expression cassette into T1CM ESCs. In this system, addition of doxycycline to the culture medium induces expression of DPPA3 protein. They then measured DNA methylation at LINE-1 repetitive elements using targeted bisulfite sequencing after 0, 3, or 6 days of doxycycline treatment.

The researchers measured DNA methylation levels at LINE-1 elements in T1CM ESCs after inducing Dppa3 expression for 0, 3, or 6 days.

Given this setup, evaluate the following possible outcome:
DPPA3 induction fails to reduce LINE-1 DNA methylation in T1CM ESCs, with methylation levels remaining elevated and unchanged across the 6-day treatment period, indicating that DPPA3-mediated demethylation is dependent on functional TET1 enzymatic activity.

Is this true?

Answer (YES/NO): NO